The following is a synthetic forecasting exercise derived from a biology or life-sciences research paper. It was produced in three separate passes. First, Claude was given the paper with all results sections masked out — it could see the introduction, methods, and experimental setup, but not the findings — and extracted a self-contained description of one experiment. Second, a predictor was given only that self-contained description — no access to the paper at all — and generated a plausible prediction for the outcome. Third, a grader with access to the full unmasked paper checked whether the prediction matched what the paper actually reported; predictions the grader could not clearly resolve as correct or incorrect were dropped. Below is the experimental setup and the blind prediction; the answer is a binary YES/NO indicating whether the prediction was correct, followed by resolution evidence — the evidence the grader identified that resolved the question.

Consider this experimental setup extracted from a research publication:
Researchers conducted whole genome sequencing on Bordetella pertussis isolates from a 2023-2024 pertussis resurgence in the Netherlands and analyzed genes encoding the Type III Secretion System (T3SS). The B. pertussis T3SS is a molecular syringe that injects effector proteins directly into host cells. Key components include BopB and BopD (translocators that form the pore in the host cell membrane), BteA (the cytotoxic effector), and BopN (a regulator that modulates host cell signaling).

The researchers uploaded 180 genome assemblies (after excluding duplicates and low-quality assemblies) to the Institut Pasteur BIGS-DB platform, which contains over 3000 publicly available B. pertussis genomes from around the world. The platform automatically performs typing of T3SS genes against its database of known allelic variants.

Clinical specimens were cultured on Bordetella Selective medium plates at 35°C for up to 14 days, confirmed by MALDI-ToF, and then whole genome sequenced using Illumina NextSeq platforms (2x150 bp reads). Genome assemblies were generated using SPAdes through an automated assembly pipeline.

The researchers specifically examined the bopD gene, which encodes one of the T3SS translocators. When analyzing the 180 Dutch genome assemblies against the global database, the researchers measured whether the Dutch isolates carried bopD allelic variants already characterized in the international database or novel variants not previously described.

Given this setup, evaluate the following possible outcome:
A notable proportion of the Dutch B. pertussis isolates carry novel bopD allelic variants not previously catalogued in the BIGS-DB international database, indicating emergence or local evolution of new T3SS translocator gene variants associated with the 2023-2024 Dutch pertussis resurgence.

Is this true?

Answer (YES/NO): YES